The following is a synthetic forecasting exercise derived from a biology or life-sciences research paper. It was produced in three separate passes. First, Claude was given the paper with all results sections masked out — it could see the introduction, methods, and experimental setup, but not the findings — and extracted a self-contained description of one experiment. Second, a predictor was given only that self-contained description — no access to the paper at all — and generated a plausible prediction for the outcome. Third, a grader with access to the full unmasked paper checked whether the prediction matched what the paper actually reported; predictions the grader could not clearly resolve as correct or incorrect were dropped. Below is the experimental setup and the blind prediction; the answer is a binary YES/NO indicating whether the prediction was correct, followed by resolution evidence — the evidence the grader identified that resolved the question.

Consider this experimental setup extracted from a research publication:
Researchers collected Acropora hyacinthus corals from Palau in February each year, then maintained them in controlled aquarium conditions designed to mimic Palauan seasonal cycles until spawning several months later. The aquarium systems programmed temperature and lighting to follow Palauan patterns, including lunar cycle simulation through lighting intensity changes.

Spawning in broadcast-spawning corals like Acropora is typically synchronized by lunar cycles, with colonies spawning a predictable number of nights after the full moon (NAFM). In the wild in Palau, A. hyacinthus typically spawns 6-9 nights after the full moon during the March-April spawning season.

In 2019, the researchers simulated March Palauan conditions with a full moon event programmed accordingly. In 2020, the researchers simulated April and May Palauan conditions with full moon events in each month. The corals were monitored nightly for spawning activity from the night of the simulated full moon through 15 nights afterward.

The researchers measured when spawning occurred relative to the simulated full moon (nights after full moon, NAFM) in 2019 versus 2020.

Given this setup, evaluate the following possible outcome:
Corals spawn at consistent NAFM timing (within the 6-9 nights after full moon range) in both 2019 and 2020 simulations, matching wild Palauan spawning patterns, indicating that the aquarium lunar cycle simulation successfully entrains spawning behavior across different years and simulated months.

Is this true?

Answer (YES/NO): NO